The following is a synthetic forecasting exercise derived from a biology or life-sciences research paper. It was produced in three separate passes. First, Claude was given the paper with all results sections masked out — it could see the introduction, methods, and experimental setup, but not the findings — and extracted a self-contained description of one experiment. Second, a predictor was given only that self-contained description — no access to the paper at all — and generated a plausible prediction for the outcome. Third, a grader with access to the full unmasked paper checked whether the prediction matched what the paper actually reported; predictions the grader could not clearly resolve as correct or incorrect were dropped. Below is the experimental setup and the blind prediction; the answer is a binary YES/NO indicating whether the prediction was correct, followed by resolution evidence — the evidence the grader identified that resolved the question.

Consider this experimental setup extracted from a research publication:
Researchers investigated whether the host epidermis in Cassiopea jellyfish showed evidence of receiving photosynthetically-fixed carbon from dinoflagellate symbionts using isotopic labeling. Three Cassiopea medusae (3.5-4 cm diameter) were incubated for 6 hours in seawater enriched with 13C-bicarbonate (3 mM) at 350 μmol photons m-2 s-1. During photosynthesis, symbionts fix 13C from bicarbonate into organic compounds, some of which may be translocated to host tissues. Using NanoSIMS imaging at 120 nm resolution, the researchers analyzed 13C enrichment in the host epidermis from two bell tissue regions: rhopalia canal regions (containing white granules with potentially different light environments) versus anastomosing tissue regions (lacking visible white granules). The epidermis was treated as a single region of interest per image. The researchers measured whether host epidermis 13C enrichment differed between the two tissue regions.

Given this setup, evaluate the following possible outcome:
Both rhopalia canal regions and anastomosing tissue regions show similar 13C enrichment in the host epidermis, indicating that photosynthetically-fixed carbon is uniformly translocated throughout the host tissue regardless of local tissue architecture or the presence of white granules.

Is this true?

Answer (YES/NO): YES